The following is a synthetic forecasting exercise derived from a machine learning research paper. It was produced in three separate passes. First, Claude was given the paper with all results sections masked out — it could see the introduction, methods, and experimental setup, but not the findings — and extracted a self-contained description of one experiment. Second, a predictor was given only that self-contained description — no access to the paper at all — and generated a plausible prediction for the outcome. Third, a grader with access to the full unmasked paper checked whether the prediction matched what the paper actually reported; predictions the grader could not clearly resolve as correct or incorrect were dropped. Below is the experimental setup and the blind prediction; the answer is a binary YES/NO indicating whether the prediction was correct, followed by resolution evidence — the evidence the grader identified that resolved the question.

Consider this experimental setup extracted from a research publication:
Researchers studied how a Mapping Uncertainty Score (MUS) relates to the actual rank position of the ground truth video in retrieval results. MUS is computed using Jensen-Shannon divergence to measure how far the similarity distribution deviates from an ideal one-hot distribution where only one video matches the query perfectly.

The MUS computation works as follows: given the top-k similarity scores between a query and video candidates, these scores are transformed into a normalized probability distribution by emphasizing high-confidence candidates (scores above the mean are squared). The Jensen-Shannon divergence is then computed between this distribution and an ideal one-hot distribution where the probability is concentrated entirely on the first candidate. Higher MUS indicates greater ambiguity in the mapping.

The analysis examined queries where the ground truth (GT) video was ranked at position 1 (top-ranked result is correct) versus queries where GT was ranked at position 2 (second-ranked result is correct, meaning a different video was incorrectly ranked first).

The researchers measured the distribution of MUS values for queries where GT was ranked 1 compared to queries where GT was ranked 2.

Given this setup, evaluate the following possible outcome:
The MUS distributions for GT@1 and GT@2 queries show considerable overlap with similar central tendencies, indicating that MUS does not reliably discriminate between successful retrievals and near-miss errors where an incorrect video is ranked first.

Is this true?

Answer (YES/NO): NO